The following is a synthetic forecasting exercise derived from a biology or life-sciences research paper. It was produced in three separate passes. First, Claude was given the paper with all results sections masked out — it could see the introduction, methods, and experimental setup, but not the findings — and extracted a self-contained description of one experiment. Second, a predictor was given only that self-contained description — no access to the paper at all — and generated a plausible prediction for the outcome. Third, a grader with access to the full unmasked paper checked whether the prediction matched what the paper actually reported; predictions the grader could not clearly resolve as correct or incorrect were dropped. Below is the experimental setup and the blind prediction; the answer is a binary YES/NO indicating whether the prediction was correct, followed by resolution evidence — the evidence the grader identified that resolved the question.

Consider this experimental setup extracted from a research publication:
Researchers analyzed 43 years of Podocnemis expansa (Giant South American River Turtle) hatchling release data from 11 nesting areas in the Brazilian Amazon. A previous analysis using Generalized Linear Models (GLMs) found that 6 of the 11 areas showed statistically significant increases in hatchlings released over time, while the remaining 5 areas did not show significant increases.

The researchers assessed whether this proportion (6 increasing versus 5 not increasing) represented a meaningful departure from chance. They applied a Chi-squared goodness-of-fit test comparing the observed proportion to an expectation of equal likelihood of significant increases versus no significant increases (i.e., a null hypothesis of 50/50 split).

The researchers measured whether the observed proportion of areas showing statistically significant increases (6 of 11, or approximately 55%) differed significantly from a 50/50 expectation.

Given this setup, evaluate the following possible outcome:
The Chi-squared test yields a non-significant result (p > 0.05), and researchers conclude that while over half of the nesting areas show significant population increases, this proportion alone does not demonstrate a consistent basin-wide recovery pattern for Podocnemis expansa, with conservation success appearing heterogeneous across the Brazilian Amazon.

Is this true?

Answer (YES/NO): NO